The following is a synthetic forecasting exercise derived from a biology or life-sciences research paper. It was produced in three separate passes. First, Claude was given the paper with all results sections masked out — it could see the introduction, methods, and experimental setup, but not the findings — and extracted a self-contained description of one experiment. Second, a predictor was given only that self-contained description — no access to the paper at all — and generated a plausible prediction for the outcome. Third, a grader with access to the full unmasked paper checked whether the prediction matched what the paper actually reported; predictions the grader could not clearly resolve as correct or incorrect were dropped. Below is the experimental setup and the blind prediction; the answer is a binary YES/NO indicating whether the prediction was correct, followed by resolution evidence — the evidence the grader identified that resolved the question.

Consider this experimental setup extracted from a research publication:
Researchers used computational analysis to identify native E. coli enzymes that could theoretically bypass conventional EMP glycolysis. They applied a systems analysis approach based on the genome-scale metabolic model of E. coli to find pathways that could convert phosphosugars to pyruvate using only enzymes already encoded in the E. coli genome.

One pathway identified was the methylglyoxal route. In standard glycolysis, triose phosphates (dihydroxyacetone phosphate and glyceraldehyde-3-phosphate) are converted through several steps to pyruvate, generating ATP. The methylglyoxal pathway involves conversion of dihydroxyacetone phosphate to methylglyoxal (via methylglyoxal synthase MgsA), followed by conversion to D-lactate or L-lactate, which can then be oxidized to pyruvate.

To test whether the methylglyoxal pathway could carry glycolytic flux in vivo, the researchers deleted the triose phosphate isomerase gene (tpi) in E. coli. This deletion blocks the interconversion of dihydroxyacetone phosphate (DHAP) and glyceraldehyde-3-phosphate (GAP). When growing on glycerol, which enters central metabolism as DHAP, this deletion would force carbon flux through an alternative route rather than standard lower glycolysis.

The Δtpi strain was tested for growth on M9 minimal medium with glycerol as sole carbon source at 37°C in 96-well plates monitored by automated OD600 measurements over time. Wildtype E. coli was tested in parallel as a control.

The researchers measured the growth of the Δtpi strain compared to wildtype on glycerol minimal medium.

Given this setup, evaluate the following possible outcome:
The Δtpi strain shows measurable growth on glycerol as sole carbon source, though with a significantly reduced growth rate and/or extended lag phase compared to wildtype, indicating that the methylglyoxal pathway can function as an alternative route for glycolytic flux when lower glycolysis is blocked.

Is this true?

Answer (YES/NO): NO